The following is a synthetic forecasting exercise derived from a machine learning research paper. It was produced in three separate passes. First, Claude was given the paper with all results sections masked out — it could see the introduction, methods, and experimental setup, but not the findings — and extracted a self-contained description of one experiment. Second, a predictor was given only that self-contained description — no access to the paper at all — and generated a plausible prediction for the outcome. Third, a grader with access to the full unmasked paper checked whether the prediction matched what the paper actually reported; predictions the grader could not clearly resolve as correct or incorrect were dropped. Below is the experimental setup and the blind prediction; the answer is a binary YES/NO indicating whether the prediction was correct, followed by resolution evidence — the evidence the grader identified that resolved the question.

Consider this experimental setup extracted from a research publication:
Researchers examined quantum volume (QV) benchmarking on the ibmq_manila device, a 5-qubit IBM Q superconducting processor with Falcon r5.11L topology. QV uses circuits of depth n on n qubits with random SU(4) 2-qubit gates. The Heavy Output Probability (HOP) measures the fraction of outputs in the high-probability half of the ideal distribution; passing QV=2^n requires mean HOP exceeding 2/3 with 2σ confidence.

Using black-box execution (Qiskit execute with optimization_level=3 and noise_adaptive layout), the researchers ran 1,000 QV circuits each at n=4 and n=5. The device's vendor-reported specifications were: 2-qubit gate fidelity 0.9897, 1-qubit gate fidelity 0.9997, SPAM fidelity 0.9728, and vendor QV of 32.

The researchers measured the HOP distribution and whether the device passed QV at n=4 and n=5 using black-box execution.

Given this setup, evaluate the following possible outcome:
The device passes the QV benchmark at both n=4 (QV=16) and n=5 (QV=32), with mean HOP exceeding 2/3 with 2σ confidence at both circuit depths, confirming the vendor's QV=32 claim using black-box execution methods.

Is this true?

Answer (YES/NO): NO